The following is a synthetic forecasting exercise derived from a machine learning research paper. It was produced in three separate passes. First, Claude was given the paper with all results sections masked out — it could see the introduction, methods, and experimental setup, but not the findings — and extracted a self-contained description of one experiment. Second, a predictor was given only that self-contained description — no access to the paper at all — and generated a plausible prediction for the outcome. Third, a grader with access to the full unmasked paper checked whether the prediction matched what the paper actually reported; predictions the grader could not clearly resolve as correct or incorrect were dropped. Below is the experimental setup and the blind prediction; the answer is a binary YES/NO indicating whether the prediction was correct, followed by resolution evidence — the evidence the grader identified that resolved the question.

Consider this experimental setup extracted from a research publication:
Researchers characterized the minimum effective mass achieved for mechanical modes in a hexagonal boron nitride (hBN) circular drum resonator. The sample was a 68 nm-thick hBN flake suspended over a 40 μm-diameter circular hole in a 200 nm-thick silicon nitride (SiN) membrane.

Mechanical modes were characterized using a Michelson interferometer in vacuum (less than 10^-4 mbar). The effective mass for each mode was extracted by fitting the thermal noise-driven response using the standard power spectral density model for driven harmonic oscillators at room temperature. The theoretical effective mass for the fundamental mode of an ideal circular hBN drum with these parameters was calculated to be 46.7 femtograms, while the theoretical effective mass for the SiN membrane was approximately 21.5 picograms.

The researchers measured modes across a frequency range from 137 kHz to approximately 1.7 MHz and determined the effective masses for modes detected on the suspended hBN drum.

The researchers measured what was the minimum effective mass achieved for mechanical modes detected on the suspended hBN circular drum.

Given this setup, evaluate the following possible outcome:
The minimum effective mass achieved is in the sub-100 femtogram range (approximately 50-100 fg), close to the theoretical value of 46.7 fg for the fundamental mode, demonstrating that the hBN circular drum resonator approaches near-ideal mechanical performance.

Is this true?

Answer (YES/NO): NO